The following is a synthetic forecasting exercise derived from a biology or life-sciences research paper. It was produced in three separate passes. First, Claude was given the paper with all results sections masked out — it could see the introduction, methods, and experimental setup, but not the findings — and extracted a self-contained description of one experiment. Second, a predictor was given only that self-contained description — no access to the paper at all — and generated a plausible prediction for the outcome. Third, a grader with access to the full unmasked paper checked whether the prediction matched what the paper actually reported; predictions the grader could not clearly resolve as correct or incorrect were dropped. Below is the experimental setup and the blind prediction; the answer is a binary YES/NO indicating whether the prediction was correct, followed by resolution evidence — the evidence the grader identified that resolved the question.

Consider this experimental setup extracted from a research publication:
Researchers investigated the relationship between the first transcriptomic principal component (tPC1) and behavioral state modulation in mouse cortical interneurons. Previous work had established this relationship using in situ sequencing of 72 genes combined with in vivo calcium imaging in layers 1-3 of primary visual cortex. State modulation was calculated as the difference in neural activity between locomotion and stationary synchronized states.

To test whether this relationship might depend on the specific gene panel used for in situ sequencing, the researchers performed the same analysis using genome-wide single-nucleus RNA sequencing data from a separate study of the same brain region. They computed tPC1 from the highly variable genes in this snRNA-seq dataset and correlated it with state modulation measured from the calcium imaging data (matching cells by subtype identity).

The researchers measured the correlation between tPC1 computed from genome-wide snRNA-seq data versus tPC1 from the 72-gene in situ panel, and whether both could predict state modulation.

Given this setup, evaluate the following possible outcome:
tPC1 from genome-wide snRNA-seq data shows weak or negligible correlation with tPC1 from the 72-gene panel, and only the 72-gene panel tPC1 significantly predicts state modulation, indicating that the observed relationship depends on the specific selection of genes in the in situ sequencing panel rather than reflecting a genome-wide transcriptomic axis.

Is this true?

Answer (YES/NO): NO